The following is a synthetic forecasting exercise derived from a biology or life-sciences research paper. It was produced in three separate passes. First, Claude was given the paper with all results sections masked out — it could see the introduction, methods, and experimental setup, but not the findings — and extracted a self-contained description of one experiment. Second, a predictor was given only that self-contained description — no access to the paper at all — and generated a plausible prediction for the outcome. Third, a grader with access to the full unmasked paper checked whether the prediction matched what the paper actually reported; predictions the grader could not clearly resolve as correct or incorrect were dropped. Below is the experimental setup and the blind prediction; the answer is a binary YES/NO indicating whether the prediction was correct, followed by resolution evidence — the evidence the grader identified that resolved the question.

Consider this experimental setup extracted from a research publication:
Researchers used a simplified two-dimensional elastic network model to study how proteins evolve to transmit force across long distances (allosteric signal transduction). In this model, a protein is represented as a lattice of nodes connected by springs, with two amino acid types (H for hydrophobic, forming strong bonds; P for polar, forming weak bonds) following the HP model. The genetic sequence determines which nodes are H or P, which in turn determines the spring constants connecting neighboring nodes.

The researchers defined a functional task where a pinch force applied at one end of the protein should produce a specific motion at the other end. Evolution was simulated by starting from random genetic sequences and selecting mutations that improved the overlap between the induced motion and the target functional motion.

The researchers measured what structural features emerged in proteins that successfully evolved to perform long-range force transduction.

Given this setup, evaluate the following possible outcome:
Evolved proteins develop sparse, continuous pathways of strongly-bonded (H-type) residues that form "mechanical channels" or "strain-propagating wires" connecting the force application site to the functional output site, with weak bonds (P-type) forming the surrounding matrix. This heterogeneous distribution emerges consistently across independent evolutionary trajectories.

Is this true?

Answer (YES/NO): NO